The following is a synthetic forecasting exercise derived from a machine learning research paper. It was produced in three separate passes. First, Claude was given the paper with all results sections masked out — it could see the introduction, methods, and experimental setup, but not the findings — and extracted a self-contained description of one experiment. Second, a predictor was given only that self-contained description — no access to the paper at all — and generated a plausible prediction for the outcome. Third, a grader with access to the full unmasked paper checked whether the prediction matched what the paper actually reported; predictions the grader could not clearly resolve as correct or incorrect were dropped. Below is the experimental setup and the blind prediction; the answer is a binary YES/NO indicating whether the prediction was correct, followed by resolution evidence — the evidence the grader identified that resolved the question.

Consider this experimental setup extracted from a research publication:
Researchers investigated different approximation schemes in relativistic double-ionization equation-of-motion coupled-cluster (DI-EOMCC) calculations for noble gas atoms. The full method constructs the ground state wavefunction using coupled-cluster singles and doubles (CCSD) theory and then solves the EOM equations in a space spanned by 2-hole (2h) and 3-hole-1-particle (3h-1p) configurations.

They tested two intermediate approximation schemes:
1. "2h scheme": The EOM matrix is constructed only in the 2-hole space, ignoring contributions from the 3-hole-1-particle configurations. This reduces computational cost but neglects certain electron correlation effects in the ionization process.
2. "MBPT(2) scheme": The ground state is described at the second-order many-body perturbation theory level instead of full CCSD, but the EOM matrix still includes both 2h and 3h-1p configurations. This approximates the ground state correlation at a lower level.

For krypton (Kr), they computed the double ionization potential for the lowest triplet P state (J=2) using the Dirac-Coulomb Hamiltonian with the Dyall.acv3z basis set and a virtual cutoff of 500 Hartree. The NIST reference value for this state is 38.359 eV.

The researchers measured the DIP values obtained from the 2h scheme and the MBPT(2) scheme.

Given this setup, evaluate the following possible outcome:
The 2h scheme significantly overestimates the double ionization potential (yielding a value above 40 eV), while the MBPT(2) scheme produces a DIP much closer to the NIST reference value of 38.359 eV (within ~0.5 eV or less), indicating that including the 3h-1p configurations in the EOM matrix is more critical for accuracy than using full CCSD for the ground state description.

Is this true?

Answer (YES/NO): YES